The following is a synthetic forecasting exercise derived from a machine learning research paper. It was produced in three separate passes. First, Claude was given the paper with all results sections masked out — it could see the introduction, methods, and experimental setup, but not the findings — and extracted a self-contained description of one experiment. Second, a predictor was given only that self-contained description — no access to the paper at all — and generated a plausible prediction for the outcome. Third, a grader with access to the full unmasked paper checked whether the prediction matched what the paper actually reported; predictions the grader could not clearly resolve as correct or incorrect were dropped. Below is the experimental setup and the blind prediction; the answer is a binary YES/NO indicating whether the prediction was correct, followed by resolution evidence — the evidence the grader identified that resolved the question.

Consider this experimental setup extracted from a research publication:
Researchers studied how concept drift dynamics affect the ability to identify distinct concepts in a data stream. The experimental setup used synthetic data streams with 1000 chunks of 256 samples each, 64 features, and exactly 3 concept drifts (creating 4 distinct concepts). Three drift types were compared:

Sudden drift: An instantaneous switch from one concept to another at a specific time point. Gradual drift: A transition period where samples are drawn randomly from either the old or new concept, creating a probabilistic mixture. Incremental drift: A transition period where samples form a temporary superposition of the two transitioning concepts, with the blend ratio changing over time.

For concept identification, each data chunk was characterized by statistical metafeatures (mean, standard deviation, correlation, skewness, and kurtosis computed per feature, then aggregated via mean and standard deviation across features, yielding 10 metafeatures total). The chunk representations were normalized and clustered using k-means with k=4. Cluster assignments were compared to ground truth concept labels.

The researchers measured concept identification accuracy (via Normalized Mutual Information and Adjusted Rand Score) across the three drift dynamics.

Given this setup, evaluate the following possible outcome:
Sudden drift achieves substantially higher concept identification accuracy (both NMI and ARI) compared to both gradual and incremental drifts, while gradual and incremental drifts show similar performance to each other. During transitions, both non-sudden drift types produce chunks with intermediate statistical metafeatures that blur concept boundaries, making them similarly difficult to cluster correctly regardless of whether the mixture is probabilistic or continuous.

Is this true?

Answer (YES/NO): NO